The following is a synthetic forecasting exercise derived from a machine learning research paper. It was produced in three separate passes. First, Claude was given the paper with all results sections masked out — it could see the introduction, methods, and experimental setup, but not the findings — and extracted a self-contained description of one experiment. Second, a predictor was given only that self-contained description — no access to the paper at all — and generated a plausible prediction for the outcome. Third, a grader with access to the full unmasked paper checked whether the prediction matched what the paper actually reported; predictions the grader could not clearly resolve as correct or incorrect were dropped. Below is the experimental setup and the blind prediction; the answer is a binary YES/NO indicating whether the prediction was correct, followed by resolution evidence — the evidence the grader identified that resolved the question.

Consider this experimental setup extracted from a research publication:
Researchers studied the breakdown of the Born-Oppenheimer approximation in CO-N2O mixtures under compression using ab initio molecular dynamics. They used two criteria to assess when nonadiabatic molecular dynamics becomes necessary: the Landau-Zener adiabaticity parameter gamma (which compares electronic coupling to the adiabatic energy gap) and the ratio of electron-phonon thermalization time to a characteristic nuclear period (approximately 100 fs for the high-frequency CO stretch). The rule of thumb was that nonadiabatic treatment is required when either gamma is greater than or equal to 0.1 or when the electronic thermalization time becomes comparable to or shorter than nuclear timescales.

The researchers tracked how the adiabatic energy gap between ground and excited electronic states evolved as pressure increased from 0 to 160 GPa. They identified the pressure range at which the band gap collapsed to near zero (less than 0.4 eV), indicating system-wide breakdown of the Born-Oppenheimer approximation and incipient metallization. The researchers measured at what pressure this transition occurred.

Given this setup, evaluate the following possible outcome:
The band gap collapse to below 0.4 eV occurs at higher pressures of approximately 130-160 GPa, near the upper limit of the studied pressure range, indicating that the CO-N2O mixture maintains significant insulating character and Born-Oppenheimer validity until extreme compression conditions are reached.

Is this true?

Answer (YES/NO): NO